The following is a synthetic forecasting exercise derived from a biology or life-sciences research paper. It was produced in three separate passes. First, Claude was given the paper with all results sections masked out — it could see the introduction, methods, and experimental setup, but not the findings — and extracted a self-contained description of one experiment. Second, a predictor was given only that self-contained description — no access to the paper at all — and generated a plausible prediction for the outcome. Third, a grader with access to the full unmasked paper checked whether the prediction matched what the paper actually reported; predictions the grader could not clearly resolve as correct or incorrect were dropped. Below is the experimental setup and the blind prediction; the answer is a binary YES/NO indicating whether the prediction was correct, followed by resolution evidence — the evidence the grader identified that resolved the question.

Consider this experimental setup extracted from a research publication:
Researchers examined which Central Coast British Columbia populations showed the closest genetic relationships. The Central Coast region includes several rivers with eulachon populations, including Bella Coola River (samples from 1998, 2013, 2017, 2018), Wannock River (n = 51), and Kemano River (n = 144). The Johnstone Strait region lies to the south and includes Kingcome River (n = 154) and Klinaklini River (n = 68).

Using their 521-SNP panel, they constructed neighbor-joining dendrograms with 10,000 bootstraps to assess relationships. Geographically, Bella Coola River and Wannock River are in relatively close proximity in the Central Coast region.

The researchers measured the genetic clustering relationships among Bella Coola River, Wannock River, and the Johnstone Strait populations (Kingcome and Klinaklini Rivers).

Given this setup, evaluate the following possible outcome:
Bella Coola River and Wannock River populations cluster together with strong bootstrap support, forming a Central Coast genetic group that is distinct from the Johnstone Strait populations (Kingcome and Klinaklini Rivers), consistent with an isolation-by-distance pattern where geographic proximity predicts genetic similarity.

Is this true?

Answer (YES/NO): NO